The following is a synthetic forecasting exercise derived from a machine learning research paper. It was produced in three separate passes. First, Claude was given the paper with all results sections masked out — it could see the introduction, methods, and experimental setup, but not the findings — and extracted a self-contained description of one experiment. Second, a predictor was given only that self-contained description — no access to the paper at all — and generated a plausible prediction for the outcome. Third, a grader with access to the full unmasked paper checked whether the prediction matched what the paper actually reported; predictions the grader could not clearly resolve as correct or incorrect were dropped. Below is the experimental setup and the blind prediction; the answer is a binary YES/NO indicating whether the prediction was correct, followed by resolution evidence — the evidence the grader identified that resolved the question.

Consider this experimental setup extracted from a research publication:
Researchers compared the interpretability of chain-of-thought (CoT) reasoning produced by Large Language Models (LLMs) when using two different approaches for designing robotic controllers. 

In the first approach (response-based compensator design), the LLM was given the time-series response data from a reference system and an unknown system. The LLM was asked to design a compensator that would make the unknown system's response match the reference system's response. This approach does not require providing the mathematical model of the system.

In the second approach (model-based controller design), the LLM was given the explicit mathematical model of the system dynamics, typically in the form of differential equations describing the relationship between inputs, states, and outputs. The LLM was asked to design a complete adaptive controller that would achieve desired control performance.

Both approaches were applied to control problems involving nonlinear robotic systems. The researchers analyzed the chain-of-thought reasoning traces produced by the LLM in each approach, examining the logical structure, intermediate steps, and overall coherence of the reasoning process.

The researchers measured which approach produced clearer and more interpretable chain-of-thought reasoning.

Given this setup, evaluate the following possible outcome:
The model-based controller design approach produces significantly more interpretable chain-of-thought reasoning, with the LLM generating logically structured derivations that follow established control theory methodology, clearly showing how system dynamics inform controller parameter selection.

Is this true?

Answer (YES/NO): NO